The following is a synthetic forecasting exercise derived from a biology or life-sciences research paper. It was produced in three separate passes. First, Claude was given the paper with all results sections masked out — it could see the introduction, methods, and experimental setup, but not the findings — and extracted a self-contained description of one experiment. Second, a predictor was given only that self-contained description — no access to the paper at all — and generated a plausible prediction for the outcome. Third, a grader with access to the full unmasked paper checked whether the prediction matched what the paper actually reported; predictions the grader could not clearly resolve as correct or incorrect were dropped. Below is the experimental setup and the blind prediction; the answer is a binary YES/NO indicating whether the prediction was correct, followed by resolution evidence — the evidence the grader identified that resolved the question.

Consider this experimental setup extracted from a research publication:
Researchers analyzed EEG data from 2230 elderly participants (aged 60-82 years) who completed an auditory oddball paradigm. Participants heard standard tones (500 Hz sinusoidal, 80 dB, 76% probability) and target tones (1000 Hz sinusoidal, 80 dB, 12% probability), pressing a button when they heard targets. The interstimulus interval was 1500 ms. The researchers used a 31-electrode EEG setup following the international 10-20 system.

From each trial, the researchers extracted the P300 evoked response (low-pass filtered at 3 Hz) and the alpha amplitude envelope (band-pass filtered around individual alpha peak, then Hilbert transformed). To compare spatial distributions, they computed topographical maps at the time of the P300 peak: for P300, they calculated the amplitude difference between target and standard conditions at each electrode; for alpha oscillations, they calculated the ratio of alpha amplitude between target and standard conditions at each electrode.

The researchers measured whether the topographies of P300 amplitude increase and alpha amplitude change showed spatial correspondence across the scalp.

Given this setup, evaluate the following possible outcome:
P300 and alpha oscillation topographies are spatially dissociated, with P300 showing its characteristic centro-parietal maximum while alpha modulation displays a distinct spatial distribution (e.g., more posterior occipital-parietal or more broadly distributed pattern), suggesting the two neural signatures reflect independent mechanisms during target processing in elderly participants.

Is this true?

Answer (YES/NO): NO